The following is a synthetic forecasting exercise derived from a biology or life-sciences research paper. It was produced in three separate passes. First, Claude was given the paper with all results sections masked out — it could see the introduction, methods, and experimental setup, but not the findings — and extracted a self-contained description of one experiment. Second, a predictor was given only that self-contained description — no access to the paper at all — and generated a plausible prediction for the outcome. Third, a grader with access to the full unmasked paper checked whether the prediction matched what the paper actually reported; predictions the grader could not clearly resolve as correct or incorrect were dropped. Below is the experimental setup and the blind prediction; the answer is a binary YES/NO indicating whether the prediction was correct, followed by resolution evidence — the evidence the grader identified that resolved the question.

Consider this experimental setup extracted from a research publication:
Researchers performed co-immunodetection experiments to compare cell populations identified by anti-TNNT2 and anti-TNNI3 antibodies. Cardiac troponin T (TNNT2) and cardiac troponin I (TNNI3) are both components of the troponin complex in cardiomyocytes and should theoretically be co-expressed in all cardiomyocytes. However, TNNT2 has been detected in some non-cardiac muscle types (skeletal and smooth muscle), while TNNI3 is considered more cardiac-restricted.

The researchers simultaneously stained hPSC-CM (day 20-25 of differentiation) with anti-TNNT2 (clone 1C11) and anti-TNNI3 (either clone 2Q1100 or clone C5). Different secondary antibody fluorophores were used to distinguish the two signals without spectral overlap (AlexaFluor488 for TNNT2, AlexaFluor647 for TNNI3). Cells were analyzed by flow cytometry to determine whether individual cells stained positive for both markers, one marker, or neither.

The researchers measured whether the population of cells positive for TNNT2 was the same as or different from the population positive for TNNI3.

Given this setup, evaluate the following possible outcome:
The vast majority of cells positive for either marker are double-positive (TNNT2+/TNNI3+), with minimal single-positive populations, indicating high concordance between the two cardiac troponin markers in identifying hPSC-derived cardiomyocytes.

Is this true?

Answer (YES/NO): YES